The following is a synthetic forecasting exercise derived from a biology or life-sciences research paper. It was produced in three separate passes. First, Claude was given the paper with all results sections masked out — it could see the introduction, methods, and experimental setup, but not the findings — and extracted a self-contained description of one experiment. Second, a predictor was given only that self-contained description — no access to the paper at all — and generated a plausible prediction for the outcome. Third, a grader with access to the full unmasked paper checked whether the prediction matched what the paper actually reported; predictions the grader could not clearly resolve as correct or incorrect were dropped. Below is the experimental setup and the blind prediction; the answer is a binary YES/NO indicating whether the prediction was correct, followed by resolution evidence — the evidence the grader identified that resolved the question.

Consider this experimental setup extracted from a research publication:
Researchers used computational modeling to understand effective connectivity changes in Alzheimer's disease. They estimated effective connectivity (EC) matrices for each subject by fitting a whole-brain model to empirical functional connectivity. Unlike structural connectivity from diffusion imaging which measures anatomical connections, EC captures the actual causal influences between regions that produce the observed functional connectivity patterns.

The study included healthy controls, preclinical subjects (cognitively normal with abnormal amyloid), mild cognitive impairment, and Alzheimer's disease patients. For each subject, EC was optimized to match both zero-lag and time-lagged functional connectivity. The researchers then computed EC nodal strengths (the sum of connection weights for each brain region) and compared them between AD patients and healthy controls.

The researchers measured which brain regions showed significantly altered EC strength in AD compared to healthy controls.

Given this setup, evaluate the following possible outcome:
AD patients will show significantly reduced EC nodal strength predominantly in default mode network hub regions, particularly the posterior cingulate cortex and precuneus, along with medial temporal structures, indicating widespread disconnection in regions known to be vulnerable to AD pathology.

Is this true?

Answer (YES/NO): NO